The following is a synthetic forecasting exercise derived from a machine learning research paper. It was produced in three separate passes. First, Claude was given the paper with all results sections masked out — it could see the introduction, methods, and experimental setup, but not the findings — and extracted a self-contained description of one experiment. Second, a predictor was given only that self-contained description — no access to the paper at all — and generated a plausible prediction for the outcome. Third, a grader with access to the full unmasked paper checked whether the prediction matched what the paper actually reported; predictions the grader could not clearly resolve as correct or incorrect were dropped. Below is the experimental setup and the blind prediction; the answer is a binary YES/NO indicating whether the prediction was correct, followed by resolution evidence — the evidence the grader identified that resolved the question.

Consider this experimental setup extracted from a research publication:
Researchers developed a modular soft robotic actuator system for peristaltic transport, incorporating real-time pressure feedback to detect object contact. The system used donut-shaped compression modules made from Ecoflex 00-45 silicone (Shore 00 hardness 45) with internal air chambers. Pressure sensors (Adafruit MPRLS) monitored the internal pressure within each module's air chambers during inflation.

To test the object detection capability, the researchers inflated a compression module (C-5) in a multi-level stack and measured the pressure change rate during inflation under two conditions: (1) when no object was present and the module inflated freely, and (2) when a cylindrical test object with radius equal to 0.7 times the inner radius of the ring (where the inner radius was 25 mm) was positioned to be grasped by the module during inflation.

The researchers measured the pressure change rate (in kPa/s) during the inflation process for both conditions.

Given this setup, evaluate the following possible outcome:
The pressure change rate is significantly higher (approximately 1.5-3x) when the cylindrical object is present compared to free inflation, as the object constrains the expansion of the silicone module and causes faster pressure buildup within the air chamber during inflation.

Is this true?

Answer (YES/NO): YES